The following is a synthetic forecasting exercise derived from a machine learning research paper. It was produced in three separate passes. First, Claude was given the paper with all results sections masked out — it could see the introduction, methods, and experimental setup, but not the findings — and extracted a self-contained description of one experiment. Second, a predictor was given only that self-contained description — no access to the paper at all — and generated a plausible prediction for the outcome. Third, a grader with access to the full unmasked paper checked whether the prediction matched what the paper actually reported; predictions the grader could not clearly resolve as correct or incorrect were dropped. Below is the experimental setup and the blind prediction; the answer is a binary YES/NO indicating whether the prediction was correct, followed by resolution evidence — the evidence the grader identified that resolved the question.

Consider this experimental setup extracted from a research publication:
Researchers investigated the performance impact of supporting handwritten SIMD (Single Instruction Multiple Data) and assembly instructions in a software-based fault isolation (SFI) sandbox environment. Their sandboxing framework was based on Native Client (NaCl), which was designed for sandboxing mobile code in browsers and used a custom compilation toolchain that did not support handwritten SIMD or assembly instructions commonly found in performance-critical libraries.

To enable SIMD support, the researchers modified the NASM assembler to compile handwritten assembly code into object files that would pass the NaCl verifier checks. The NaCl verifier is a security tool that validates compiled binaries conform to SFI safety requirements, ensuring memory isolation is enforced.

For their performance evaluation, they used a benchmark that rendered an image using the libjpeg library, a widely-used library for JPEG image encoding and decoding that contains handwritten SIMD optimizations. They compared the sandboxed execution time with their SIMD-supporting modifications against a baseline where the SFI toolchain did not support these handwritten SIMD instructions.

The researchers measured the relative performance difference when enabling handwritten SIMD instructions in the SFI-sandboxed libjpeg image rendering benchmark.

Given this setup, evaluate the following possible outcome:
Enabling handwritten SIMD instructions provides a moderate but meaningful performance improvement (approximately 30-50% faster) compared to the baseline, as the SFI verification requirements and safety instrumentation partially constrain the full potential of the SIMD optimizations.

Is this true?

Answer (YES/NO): YES